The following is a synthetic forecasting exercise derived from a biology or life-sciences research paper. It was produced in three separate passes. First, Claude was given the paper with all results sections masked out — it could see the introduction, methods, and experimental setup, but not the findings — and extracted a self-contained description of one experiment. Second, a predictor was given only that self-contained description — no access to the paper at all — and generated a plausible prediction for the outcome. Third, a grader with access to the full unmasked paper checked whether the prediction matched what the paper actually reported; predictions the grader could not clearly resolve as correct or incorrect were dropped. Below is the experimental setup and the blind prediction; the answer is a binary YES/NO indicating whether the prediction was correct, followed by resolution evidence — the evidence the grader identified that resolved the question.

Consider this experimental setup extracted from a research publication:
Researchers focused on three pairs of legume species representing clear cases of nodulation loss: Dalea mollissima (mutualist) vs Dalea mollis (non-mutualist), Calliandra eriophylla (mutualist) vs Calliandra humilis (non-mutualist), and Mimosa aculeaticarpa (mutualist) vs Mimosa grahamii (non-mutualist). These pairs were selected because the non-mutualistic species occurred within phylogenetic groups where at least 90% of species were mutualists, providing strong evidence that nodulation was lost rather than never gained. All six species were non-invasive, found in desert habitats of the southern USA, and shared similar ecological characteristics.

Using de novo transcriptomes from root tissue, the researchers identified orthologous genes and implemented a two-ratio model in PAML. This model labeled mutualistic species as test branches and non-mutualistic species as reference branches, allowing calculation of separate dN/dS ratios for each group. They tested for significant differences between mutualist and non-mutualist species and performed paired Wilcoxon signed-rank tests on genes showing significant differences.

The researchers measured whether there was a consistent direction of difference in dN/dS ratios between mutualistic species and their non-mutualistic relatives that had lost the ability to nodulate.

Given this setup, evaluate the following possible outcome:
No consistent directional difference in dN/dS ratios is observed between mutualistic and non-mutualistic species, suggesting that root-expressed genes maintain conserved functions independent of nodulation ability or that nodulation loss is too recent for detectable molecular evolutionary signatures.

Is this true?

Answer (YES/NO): NO